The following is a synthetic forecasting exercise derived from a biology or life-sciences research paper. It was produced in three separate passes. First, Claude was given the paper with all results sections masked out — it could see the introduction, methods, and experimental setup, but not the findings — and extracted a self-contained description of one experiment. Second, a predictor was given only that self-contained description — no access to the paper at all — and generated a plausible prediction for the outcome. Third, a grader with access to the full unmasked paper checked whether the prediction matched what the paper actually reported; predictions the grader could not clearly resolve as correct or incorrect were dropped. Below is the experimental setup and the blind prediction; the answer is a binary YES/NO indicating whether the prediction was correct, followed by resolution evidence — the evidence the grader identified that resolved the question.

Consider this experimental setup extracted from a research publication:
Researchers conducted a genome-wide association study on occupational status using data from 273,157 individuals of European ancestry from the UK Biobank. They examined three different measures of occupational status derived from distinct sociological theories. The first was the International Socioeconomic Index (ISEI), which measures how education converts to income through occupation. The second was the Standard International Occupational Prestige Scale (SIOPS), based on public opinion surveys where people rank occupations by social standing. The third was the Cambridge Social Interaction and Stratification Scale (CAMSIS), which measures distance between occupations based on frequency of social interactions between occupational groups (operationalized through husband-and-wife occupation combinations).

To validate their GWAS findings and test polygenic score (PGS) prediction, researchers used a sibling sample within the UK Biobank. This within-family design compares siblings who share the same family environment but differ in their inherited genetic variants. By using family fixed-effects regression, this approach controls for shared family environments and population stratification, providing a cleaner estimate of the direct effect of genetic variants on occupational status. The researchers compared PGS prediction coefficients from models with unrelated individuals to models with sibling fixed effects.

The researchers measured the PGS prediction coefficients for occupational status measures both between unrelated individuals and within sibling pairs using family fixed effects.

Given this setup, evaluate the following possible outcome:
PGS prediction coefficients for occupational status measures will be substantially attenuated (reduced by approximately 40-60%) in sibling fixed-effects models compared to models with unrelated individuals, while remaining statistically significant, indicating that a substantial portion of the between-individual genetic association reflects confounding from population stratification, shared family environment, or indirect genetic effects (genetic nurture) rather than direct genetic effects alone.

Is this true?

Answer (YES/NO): YES